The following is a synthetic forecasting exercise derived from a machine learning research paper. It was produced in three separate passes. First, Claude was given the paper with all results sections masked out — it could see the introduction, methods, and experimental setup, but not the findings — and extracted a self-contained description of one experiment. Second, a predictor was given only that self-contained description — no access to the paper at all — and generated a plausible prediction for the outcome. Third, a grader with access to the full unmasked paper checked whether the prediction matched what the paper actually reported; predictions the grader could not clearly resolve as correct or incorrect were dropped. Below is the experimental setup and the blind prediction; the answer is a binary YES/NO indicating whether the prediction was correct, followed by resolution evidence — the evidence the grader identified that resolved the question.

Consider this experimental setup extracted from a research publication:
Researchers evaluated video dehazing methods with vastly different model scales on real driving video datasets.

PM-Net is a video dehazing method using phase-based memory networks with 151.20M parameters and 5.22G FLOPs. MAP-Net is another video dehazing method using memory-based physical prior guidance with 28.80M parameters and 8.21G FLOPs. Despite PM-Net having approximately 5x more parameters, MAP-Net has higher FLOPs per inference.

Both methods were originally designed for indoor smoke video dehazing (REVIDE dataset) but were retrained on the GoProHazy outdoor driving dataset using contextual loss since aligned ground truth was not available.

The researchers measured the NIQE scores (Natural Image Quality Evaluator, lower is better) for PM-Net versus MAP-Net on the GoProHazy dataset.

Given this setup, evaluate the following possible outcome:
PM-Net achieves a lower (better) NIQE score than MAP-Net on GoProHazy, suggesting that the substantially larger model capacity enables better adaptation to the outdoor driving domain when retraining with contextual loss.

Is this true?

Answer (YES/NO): YES